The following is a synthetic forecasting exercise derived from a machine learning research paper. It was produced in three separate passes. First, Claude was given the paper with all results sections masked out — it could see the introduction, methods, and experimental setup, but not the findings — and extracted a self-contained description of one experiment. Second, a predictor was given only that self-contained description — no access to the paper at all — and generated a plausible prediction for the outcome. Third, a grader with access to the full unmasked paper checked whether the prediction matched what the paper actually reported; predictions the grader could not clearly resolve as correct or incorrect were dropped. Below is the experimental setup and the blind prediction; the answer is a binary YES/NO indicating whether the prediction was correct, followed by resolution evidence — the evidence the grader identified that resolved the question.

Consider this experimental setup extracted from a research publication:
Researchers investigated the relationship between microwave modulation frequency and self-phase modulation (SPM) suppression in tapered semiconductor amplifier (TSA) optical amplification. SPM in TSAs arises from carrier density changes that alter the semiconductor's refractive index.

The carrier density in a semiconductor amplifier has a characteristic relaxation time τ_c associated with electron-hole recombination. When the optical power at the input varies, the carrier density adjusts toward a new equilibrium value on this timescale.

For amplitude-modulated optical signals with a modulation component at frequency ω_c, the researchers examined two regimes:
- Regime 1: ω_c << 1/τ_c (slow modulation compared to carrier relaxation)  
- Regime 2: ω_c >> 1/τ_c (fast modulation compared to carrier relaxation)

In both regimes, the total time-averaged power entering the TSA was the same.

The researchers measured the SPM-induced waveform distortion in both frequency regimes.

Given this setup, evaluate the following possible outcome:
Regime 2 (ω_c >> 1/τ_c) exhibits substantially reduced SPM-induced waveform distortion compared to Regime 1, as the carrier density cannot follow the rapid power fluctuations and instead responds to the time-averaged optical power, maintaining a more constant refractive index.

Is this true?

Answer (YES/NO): YES